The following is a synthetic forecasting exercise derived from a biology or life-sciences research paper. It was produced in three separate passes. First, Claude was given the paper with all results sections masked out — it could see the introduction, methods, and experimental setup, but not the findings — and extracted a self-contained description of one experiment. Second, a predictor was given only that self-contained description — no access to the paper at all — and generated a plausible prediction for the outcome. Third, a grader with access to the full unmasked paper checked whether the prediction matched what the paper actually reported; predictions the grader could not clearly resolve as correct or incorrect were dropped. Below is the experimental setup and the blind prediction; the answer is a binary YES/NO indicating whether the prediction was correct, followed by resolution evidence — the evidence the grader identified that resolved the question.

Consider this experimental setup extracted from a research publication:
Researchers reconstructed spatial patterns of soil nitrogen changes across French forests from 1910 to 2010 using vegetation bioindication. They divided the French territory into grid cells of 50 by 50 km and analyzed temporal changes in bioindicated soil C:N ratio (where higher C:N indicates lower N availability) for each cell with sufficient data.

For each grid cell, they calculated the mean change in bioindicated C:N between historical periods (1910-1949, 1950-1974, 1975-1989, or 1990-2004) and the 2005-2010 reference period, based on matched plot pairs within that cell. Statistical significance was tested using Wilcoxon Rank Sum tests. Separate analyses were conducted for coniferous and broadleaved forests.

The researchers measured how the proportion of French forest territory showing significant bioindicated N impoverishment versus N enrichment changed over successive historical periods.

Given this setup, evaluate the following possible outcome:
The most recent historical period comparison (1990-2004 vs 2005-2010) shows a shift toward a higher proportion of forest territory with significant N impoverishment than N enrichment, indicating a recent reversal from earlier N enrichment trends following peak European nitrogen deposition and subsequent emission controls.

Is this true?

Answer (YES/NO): NO